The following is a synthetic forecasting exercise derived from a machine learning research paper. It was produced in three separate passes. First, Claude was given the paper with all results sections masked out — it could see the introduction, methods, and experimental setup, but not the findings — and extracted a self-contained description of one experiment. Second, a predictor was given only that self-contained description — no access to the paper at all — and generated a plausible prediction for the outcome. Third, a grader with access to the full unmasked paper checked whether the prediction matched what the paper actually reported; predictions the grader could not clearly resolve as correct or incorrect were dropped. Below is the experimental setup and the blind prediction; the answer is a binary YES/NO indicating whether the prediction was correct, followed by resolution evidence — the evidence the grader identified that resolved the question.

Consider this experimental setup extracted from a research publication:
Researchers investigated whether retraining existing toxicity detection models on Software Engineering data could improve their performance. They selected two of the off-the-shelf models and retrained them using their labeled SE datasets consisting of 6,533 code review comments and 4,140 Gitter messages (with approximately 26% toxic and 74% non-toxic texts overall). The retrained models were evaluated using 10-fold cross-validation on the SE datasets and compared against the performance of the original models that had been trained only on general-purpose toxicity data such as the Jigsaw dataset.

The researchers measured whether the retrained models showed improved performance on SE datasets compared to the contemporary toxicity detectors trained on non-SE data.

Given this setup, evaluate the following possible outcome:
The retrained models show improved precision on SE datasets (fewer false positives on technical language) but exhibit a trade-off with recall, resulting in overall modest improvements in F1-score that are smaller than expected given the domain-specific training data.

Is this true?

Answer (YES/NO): NO